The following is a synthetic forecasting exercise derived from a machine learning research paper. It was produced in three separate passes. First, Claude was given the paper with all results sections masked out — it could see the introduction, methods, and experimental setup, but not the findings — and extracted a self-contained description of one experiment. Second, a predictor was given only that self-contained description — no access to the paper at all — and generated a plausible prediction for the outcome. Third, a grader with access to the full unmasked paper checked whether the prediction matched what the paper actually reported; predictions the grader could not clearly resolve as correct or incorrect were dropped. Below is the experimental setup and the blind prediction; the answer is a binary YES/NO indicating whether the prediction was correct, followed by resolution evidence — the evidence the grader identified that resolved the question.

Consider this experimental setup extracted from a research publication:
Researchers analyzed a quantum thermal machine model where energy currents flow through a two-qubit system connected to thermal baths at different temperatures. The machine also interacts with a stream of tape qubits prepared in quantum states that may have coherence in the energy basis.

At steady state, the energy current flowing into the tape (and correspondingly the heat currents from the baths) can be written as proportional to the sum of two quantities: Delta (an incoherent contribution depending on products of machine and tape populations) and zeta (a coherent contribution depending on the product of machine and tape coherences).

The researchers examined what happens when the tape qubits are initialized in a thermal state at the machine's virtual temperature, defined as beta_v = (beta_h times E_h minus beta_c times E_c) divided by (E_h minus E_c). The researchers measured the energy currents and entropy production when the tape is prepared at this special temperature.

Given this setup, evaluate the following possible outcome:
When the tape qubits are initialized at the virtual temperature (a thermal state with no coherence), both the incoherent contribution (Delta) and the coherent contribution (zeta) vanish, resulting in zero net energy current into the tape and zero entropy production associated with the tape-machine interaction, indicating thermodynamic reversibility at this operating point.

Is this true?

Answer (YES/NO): YES